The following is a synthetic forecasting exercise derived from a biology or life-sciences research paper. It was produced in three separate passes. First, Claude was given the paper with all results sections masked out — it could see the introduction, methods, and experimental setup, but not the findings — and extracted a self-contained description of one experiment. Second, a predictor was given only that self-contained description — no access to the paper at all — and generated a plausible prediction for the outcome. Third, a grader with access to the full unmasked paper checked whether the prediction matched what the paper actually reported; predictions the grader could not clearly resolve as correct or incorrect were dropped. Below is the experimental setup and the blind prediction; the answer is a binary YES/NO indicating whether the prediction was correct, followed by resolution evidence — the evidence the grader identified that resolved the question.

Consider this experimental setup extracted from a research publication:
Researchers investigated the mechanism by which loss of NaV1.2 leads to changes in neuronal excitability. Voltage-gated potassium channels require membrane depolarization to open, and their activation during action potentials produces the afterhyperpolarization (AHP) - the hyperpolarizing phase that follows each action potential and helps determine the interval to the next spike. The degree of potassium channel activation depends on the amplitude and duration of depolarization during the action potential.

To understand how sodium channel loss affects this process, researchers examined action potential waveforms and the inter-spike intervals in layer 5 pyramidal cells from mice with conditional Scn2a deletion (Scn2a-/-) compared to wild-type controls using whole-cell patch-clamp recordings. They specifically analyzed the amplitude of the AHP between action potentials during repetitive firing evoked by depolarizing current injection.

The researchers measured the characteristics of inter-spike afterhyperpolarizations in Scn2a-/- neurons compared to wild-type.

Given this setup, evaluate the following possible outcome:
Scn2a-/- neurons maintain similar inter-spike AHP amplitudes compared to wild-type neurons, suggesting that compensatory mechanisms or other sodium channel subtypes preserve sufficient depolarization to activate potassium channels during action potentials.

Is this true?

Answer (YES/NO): NO